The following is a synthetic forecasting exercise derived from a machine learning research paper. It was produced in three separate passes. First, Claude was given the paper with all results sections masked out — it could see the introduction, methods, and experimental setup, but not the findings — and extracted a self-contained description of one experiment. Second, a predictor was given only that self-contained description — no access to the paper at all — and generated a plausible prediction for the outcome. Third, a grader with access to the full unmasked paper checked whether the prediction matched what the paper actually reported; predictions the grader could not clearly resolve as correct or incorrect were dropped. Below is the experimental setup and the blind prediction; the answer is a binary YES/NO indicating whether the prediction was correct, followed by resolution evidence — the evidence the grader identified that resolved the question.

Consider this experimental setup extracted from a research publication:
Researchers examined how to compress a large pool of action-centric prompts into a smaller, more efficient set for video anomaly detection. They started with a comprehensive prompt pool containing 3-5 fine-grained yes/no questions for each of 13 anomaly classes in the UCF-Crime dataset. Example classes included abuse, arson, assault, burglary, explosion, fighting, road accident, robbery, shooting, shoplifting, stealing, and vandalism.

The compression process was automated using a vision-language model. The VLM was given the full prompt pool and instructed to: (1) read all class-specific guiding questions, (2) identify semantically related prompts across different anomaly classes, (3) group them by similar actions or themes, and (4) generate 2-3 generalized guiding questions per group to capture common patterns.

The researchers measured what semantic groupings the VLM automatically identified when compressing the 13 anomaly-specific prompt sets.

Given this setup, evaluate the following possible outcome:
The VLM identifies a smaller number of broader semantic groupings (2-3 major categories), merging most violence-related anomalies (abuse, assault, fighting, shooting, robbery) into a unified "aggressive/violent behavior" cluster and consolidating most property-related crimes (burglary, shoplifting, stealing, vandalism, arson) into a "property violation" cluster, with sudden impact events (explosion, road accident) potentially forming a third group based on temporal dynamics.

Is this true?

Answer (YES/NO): NO